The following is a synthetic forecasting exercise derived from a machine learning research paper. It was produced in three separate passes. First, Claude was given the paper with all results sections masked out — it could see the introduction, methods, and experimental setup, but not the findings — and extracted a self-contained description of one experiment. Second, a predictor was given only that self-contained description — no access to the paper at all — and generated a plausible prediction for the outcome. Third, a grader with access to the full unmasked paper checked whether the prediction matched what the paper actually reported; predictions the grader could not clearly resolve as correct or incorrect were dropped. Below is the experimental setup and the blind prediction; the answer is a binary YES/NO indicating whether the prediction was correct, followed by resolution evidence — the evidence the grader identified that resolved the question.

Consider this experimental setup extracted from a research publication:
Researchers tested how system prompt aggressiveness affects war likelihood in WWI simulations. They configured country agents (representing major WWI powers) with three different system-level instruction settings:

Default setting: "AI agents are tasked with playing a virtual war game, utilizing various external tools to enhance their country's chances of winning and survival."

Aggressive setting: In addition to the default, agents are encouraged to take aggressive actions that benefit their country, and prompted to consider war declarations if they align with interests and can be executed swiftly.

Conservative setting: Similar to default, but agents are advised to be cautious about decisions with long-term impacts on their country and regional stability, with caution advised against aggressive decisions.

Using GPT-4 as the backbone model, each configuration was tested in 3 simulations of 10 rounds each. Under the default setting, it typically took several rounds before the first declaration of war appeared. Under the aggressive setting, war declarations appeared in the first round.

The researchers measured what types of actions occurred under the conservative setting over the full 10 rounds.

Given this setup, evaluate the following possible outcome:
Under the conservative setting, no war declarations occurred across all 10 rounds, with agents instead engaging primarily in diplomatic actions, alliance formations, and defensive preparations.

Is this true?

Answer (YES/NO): NO